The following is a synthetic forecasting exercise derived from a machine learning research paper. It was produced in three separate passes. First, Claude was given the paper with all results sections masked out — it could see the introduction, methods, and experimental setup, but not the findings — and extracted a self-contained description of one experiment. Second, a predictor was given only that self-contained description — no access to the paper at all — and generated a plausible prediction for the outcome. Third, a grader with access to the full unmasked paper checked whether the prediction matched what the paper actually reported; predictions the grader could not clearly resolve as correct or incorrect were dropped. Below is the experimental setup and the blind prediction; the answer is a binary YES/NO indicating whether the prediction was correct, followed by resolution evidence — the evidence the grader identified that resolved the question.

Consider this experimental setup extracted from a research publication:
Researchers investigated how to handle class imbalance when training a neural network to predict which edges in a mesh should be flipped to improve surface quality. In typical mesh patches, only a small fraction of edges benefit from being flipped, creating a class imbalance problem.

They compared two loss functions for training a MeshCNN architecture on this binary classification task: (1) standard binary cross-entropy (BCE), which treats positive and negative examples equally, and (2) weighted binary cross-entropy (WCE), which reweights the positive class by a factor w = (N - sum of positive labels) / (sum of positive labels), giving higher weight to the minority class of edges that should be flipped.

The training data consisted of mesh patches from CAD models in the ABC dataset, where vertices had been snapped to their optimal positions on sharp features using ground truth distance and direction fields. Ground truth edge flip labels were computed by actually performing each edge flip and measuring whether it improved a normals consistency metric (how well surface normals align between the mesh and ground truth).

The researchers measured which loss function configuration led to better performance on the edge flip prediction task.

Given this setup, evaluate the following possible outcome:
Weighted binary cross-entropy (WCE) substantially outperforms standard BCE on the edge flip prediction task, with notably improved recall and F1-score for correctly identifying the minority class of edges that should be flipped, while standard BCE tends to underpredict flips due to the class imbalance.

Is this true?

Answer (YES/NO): NO